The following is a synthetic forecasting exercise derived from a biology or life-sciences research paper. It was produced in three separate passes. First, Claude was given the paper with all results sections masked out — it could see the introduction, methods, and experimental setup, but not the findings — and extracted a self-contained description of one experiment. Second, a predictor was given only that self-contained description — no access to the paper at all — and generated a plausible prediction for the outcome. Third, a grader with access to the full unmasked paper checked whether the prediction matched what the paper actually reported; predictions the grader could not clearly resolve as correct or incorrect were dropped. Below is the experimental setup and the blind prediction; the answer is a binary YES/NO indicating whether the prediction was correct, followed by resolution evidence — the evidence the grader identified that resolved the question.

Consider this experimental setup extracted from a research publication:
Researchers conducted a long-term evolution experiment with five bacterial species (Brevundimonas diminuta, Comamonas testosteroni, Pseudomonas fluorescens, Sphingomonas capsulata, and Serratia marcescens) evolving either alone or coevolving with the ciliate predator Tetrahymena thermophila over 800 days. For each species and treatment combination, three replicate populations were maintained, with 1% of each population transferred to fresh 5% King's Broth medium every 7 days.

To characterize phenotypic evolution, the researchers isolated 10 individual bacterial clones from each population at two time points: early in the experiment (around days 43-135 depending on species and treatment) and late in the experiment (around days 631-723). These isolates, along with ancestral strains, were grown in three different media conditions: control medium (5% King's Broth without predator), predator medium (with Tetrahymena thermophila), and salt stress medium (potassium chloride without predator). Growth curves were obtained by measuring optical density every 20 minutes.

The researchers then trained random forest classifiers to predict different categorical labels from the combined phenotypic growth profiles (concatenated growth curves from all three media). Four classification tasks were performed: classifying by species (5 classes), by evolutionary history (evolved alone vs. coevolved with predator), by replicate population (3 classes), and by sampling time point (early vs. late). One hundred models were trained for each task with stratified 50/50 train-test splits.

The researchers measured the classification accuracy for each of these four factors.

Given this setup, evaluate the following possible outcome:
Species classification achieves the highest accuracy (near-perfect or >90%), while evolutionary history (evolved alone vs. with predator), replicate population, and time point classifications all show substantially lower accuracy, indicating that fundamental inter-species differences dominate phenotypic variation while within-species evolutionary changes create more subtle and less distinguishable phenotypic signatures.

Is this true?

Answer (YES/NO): NO